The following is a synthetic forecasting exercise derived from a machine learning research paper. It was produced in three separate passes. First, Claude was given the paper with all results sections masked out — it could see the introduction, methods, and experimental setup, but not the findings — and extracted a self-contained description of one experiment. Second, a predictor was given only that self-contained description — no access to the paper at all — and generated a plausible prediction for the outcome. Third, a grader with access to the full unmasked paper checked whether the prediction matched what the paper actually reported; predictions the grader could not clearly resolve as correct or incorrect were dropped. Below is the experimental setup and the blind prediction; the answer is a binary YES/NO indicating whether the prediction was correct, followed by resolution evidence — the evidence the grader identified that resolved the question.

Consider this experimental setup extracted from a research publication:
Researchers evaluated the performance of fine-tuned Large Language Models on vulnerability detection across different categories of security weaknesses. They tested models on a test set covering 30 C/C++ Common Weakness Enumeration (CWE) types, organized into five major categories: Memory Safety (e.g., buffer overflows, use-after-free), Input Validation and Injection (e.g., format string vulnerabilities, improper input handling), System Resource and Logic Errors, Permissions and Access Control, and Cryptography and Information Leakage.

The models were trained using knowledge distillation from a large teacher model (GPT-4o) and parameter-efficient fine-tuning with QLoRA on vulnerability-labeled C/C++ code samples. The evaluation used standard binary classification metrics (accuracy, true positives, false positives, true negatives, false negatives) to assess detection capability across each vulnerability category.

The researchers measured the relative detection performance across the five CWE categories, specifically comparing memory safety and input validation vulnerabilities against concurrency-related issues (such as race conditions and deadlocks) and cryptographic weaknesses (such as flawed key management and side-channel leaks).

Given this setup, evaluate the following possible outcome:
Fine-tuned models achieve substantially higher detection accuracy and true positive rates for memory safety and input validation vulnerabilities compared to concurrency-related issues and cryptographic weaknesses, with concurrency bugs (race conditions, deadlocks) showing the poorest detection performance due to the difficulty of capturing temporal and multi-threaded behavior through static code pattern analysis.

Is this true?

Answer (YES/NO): NO